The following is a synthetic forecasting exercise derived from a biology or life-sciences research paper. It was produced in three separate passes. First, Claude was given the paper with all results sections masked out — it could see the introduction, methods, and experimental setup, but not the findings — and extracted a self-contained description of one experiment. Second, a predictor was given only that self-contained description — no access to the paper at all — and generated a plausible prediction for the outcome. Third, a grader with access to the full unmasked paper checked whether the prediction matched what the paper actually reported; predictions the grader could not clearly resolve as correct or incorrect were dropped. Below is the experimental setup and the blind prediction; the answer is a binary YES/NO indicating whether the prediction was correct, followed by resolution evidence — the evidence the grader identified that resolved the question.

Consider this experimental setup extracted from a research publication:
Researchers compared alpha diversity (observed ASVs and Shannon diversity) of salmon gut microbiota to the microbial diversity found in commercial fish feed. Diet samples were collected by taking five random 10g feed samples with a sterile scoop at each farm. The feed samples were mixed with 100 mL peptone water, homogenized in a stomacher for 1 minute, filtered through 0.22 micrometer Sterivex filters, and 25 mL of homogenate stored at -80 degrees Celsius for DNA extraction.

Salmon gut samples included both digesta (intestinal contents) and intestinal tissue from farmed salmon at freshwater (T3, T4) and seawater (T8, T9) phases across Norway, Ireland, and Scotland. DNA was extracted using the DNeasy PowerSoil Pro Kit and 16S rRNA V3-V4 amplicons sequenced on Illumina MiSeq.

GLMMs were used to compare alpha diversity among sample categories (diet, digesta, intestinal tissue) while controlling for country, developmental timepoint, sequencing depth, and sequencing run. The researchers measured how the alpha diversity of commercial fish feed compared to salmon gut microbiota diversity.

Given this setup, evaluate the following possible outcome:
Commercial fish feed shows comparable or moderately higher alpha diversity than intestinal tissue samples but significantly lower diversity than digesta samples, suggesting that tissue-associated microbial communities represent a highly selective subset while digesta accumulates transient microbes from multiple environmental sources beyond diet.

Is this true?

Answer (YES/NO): NO